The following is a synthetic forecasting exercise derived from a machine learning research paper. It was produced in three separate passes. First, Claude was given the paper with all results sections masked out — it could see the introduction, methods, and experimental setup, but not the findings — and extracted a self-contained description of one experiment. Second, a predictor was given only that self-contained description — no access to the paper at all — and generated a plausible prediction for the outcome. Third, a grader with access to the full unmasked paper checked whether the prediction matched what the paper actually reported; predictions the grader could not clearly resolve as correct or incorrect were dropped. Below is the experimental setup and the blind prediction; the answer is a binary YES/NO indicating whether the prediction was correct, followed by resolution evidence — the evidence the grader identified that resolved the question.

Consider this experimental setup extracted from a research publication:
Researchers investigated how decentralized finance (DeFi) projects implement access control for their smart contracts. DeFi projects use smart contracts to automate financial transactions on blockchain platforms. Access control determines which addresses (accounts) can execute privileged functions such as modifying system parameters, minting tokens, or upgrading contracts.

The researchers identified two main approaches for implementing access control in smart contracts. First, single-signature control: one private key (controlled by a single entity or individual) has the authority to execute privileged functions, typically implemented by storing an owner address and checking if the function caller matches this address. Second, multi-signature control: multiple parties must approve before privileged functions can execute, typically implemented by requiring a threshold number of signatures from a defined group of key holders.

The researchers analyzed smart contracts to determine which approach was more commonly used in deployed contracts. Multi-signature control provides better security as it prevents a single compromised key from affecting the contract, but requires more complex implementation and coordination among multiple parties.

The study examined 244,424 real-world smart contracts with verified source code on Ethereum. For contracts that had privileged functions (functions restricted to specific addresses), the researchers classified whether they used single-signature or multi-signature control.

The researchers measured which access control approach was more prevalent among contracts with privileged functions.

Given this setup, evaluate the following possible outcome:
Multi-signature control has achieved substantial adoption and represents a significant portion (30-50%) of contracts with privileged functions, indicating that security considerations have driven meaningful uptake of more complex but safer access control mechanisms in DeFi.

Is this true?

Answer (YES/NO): NO